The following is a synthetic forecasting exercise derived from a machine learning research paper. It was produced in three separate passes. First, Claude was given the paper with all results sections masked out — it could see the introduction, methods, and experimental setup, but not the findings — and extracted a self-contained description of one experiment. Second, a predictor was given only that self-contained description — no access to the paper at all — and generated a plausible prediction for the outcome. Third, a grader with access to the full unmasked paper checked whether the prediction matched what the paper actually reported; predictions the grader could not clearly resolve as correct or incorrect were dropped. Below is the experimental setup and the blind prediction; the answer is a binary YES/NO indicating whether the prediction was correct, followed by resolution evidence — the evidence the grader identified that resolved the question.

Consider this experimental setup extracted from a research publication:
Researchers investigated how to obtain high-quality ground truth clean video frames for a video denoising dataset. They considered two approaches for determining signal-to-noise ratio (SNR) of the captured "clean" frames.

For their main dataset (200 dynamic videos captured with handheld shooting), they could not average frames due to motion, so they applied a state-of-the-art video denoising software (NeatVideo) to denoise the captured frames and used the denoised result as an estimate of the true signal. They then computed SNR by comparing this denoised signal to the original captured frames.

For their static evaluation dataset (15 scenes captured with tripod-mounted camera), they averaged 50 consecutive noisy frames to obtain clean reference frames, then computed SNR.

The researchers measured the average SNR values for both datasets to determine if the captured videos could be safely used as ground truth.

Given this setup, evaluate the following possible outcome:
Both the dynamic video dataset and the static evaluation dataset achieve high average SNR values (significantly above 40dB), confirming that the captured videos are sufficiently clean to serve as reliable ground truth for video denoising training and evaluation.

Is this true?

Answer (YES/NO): YES